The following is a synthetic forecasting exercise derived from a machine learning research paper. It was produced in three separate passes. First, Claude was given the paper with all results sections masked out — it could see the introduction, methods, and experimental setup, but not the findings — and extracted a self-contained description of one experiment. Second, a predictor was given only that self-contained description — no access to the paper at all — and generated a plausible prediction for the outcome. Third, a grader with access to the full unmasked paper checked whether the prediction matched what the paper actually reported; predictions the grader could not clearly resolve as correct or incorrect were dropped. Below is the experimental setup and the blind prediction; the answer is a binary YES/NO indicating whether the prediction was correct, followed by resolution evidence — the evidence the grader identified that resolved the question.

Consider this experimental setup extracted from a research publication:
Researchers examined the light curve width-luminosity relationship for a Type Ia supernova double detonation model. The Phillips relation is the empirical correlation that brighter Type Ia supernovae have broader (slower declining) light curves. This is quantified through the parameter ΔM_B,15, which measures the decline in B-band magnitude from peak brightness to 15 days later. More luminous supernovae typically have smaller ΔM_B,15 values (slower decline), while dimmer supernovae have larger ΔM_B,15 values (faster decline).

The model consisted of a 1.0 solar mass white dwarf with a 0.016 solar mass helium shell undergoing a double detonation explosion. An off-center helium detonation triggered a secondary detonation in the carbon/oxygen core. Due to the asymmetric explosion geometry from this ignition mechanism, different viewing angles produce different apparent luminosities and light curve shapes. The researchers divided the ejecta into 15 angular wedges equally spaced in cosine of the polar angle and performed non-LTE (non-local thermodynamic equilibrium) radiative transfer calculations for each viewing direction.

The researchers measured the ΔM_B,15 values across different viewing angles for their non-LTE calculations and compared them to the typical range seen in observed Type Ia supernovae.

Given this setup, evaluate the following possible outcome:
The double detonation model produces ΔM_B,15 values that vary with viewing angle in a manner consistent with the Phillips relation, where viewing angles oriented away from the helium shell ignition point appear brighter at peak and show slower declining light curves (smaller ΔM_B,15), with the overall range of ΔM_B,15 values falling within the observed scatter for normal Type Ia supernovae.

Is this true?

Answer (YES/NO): NO